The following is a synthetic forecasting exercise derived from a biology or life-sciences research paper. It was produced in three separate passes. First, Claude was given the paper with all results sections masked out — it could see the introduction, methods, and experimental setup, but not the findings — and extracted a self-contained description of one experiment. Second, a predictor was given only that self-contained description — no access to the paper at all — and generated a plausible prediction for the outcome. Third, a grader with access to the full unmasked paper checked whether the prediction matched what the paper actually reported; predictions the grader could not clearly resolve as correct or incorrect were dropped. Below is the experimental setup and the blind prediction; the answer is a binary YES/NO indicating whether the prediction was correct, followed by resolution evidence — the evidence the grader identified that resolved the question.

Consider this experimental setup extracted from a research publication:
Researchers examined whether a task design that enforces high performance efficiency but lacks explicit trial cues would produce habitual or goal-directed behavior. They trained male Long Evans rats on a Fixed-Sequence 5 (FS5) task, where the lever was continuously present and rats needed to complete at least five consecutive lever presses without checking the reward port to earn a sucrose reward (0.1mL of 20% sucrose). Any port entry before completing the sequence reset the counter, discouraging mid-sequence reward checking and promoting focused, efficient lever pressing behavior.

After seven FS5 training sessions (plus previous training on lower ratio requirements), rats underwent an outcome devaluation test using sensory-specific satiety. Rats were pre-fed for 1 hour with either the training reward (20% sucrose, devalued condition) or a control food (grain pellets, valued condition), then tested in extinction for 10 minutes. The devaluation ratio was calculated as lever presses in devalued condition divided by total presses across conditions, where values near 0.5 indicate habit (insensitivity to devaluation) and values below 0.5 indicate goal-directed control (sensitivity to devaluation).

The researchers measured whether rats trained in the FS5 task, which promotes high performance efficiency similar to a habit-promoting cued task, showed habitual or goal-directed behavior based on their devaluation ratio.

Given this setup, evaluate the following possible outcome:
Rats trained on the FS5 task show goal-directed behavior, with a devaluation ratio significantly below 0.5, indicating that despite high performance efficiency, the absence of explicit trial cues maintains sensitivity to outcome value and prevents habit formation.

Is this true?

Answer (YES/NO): YES